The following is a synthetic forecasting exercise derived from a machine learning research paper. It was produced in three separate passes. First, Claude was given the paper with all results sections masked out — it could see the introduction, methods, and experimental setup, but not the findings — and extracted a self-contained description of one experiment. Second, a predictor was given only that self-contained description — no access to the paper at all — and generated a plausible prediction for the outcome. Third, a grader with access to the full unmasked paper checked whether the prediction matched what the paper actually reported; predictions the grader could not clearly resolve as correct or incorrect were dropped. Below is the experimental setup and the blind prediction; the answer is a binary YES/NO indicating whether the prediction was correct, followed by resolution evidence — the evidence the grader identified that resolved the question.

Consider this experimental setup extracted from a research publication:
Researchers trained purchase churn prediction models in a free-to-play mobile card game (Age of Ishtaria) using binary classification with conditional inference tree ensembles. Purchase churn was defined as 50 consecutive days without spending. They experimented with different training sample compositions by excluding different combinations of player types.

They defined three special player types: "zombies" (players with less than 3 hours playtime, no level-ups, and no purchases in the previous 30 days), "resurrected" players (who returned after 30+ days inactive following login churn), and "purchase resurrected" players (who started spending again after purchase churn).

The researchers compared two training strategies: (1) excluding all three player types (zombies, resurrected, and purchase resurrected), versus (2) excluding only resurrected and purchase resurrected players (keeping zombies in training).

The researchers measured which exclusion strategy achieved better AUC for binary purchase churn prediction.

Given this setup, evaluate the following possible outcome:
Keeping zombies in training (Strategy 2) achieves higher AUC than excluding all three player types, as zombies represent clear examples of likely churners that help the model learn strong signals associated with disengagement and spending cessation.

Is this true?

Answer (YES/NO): NO